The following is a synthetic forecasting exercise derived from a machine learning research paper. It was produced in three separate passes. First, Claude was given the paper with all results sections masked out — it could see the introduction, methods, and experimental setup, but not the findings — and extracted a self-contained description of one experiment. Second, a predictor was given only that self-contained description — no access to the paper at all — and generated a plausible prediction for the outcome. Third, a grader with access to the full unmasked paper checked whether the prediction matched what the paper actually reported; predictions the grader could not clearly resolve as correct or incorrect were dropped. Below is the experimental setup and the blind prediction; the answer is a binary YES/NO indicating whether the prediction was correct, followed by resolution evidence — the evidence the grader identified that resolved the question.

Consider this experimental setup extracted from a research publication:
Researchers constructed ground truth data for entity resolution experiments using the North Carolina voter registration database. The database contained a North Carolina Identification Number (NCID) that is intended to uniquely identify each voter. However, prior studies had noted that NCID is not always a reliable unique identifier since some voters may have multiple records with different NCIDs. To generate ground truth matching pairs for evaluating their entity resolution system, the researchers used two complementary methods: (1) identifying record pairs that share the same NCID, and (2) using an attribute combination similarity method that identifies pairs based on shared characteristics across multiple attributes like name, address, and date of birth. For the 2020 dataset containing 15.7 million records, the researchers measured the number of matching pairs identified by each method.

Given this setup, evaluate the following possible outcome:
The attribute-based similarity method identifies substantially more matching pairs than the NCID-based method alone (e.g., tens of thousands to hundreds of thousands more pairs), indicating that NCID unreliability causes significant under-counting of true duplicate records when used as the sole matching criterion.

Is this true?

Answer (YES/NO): NO